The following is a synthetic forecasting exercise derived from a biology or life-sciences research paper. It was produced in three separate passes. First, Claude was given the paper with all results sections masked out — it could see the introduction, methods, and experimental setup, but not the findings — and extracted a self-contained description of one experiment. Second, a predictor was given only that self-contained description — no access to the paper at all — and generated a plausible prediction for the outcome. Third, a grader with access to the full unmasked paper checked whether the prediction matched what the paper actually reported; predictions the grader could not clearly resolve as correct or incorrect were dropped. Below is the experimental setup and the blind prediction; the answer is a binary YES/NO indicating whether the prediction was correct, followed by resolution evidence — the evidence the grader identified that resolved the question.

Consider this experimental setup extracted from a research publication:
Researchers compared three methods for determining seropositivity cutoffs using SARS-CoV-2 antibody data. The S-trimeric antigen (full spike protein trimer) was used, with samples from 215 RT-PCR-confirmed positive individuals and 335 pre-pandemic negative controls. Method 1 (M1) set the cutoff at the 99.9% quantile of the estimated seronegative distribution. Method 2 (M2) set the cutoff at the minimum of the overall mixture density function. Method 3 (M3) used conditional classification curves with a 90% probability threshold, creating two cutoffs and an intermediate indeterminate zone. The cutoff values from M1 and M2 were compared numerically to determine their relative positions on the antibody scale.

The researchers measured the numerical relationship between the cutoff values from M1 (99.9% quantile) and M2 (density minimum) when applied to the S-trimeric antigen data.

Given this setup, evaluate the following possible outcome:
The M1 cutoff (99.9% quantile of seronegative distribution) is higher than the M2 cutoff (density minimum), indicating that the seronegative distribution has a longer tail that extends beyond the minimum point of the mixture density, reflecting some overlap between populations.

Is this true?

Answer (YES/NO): YES